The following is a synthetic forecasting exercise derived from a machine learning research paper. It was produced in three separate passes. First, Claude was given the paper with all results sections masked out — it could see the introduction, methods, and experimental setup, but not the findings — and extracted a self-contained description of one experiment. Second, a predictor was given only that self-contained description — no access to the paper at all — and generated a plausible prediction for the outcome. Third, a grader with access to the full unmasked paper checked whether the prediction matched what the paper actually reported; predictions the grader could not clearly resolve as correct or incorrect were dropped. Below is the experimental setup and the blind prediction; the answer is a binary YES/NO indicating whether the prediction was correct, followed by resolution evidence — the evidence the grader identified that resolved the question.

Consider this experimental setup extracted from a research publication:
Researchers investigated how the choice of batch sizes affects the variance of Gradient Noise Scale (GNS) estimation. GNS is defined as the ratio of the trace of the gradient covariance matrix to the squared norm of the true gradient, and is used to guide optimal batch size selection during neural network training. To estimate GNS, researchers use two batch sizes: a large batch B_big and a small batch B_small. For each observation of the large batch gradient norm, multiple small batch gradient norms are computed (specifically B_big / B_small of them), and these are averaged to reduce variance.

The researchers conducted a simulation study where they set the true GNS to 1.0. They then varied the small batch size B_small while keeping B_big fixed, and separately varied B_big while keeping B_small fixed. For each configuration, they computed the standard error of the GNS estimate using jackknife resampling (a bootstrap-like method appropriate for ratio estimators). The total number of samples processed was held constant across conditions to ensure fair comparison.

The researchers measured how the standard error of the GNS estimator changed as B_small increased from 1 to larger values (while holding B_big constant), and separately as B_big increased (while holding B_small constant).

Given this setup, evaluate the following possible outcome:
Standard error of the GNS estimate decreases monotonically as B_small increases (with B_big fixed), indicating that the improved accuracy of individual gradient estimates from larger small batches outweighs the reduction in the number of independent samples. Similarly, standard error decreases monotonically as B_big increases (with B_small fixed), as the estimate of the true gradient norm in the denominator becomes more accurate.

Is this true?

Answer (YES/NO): NO